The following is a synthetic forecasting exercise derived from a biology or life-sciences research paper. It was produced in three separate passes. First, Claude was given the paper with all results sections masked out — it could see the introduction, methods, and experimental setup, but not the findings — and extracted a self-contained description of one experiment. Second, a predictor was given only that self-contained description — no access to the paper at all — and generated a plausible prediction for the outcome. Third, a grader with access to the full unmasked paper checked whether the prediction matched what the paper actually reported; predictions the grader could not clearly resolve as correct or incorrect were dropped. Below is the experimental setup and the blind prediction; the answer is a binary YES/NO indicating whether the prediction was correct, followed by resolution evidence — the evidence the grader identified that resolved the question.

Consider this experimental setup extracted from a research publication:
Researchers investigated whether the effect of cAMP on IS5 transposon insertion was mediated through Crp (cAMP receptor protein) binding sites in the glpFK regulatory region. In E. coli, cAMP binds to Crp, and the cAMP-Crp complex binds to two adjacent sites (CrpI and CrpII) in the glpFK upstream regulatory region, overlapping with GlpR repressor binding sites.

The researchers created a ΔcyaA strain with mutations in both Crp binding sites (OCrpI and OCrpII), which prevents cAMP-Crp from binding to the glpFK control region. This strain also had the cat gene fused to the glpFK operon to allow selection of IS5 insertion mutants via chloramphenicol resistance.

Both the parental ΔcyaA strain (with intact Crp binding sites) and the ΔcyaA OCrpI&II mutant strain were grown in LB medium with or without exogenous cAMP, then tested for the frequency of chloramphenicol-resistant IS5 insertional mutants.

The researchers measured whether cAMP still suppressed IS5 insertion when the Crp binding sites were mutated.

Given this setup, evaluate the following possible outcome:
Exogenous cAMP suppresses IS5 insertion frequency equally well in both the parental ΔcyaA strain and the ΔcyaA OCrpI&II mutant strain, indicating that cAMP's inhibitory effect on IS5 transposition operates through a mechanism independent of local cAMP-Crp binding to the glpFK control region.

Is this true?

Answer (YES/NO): NO